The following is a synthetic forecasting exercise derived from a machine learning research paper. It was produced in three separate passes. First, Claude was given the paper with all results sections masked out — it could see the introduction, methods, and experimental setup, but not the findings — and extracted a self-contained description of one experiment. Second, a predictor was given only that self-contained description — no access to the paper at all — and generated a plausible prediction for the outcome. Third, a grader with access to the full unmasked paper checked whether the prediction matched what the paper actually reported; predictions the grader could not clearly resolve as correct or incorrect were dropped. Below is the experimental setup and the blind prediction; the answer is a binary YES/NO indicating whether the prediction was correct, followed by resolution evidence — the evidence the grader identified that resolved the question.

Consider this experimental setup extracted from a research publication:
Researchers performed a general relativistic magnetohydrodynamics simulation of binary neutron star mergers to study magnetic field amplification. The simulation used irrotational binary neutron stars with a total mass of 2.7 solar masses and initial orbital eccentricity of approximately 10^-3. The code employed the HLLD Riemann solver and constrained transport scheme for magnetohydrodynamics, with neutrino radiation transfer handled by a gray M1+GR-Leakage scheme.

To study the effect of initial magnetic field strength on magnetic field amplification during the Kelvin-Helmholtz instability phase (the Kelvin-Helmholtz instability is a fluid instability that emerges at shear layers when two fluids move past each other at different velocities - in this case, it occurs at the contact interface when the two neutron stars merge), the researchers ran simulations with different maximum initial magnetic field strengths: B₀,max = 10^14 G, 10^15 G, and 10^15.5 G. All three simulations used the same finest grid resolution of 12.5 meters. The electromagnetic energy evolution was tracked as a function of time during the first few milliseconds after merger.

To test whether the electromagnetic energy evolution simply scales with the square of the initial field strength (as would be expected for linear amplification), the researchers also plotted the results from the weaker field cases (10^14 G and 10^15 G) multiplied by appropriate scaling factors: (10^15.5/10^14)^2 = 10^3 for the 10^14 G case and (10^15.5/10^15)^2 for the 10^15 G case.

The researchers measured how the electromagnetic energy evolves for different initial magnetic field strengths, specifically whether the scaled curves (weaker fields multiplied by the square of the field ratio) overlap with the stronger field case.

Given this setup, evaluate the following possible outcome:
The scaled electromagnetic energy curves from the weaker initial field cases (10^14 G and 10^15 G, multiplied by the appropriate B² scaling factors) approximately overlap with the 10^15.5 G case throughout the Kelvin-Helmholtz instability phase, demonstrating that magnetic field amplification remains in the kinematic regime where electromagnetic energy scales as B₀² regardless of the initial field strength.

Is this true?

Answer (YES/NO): NO